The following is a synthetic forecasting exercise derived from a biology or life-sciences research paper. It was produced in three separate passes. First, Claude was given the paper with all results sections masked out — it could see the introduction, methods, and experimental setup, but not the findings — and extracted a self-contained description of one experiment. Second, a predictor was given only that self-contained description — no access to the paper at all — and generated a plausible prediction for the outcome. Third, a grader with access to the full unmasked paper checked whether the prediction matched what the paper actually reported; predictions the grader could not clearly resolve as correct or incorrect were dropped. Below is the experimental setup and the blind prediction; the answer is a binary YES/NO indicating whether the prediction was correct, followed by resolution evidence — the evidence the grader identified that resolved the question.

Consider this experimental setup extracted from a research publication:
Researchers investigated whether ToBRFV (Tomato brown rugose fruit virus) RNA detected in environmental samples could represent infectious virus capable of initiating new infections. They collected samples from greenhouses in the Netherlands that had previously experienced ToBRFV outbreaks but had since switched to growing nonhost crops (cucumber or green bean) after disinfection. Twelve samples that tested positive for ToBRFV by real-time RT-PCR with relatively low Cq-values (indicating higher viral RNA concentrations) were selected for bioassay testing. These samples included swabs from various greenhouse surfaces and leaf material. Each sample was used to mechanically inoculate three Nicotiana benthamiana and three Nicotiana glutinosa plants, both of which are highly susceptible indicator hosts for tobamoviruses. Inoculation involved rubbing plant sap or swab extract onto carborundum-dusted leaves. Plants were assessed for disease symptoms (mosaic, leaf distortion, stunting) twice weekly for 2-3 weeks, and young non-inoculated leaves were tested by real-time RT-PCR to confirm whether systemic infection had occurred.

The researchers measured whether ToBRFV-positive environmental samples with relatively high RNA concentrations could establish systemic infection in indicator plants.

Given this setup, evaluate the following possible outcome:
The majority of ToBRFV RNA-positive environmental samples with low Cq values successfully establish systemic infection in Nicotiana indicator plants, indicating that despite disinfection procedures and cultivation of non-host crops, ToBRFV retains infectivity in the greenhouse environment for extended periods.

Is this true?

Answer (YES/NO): NO